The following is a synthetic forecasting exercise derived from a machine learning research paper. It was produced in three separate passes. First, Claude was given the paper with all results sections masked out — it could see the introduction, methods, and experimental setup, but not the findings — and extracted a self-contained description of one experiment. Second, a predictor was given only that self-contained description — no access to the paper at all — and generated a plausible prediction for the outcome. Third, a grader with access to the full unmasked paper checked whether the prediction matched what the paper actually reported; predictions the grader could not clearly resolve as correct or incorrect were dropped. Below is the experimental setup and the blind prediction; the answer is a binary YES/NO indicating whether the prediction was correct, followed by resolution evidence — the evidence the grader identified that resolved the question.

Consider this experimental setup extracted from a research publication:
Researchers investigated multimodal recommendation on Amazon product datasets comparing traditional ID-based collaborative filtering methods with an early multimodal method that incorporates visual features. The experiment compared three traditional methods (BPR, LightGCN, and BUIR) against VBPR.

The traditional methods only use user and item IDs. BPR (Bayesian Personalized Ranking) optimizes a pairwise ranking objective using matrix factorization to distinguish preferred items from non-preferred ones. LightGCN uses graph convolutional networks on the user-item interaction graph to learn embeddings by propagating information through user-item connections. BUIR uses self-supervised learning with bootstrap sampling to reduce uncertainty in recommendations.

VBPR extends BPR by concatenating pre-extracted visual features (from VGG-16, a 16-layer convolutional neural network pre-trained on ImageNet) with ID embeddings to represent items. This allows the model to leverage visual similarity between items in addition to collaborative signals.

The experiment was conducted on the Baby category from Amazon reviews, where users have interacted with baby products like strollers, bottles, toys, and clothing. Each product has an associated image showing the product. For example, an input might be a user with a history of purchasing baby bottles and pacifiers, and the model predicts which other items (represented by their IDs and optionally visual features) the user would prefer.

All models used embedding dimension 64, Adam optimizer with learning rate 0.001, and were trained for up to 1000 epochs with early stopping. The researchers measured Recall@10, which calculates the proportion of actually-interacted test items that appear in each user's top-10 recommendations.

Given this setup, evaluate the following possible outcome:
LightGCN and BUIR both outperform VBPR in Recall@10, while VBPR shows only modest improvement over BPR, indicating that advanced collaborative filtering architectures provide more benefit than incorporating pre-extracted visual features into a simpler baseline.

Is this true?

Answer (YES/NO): YES